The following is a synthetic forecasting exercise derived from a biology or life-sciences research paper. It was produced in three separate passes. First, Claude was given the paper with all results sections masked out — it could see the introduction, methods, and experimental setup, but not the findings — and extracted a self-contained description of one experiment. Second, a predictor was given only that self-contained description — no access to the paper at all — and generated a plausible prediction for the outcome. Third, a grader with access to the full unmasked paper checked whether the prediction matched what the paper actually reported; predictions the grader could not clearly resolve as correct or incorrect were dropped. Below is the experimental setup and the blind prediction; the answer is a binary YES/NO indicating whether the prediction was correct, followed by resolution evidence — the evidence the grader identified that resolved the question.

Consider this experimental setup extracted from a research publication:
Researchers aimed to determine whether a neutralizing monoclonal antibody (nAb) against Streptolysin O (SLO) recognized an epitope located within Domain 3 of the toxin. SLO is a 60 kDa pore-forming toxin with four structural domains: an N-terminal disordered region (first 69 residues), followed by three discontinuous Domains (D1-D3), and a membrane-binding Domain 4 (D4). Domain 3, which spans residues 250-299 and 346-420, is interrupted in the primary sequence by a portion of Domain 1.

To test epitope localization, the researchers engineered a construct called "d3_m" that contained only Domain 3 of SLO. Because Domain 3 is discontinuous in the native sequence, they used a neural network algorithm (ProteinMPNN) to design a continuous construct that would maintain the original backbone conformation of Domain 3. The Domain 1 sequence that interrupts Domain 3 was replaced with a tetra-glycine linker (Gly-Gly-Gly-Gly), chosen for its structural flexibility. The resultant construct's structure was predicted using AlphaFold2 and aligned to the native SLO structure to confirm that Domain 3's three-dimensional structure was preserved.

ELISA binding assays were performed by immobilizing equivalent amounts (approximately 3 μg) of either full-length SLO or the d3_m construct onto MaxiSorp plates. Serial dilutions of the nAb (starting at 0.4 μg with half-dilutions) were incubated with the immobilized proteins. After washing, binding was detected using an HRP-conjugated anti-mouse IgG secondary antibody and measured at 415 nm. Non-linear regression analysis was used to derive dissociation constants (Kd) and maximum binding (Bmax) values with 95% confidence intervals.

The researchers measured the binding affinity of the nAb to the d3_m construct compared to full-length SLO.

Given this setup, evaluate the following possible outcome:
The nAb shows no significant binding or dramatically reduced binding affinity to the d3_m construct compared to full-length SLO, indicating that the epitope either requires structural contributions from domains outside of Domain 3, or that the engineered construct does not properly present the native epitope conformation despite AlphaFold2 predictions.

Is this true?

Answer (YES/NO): NO